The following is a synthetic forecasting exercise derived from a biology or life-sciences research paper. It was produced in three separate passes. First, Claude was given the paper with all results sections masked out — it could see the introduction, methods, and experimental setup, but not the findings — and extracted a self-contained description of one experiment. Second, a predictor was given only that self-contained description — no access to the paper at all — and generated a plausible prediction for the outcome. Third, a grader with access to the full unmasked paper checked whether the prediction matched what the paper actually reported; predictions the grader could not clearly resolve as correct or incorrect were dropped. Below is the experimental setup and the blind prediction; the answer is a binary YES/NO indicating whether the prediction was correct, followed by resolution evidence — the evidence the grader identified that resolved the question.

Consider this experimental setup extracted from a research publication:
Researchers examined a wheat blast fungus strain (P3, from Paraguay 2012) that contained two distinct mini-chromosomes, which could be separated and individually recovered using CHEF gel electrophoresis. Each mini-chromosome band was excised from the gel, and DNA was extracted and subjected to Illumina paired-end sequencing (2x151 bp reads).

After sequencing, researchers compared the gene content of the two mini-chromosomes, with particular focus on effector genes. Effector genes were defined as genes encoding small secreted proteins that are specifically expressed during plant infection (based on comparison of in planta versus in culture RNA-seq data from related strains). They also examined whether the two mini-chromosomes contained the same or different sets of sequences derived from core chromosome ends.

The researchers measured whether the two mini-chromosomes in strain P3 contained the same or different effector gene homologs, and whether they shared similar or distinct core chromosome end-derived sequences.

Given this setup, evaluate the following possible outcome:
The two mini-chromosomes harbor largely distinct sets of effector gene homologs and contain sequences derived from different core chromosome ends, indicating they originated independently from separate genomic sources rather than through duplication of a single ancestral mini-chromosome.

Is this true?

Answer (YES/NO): NO